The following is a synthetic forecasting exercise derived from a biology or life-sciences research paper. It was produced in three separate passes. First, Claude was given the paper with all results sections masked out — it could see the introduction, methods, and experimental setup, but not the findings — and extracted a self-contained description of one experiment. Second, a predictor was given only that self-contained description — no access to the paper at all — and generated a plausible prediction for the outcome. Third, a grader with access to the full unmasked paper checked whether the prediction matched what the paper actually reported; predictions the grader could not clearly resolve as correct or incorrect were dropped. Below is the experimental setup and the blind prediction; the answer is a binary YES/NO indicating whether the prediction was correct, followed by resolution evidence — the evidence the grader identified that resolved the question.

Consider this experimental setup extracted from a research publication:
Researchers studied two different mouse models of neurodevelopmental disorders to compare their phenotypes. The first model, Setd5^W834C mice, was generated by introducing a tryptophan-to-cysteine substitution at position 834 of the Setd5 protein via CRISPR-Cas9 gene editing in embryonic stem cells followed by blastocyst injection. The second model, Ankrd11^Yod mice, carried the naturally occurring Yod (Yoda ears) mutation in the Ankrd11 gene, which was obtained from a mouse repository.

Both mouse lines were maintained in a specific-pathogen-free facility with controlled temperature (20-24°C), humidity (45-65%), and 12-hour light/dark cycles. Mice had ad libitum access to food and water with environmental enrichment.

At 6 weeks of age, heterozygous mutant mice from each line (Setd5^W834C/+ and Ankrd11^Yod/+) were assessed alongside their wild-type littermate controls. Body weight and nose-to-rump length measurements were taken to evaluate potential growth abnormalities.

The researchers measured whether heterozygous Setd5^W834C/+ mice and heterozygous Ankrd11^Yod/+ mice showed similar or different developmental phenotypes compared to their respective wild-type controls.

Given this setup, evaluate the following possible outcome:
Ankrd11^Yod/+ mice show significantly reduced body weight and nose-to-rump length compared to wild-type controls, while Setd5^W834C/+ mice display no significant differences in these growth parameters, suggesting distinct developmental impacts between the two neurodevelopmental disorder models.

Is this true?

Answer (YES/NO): NO